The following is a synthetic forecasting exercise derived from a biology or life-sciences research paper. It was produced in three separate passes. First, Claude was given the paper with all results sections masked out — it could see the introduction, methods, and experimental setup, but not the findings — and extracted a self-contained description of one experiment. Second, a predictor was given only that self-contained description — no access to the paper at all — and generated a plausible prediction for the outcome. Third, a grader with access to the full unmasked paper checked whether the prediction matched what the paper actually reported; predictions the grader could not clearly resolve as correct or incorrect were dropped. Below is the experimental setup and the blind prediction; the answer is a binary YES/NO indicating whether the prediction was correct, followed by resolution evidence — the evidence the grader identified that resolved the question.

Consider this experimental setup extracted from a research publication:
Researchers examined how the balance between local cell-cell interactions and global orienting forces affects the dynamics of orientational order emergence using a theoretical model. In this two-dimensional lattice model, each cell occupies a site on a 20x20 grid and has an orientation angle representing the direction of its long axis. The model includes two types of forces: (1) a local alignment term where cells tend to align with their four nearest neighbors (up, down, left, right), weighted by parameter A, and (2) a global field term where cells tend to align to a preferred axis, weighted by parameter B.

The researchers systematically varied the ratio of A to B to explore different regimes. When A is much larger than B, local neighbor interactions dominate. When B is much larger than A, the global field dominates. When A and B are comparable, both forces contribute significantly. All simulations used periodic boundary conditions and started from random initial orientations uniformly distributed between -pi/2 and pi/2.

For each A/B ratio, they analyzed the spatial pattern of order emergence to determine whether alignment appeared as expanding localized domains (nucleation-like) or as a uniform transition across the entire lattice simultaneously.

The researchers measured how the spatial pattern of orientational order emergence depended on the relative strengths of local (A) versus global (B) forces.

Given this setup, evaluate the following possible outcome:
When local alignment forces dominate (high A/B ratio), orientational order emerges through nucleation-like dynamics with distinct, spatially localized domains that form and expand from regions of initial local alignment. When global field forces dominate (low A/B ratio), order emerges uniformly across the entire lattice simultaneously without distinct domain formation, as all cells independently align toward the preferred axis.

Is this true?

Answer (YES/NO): NO